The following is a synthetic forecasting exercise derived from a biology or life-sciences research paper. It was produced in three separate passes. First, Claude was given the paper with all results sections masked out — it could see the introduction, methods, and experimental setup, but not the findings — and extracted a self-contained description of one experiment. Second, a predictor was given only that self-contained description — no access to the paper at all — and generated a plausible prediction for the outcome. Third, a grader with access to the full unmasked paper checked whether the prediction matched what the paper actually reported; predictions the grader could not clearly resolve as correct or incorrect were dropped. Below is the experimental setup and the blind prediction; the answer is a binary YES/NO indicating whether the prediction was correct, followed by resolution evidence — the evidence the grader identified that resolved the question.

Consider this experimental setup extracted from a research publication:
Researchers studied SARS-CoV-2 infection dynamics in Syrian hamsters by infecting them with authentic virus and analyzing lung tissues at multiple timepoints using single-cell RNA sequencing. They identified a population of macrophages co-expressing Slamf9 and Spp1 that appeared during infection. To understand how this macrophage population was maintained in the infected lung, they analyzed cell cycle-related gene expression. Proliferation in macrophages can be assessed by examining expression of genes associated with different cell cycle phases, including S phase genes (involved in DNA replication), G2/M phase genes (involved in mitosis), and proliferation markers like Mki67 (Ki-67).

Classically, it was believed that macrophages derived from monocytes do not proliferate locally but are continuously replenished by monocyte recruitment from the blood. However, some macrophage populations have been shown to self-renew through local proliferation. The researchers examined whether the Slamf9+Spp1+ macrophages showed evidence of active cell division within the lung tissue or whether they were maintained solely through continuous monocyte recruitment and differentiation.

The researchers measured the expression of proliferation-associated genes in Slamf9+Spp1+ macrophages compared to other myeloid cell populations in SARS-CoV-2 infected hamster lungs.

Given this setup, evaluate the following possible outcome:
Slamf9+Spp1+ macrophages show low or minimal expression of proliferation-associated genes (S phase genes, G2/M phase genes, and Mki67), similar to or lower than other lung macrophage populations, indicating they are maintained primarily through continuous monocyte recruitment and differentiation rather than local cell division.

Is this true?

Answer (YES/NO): NO